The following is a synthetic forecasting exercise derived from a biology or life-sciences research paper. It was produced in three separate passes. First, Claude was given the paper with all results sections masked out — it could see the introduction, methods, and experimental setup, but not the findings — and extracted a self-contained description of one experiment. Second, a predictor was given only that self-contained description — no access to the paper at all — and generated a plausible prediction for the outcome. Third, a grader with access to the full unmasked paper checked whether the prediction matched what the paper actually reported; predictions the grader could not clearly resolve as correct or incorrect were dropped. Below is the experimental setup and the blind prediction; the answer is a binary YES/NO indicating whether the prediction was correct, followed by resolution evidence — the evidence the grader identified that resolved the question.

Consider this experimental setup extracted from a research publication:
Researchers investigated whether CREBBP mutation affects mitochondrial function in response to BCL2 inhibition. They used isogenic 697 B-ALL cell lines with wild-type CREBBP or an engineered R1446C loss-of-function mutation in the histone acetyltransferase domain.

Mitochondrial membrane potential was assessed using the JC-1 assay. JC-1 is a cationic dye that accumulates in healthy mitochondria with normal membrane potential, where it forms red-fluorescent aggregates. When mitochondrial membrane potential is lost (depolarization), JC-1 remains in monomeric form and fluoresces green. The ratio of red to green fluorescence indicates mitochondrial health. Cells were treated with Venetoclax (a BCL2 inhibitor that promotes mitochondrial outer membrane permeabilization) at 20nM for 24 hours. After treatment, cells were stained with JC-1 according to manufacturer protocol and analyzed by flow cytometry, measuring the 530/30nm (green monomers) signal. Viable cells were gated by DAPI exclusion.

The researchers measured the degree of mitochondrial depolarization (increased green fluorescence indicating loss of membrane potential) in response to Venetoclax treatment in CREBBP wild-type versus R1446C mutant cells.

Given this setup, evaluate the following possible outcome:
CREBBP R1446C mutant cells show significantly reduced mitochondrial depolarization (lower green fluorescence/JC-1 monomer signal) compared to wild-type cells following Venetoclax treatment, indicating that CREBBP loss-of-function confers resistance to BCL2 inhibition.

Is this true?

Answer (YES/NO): NO